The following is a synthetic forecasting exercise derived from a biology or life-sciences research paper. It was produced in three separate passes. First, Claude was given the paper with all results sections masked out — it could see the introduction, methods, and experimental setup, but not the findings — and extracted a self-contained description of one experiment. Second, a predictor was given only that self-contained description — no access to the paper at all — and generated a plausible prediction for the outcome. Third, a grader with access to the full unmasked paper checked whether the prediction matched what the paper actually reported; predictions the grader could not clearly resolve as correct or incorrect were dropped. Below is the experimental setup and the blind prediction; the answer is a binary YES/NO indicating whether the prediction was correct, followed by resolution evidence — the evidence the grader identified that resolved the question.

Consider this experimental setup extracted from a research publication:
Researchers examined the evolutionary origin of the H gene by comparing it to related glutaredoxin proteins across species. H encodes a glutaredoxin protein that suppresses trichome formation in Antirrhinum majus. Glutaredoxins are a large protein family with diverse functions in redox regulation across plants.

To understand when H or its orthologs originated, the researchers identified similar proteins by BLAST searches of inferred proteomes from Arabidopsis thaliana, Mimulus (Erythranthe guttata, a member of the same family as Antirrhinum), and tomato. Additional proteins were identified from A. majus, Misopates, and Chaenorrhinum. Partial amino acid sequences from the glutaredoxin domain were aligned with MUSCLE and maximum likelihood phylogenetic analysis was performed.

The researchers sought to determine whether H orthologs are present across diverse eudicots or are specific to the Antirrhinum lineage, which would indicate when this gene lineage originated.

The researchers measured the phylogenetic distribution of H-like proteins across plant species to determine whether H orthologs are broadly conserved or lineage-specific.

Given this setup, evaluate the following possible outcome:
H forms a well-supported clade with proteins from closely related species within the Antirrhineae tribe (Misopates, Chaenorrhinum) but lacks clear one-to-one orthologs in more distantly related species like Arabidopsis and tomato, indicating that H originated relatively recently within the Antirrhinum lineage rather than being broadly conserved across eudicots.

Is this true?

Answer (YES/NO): YES